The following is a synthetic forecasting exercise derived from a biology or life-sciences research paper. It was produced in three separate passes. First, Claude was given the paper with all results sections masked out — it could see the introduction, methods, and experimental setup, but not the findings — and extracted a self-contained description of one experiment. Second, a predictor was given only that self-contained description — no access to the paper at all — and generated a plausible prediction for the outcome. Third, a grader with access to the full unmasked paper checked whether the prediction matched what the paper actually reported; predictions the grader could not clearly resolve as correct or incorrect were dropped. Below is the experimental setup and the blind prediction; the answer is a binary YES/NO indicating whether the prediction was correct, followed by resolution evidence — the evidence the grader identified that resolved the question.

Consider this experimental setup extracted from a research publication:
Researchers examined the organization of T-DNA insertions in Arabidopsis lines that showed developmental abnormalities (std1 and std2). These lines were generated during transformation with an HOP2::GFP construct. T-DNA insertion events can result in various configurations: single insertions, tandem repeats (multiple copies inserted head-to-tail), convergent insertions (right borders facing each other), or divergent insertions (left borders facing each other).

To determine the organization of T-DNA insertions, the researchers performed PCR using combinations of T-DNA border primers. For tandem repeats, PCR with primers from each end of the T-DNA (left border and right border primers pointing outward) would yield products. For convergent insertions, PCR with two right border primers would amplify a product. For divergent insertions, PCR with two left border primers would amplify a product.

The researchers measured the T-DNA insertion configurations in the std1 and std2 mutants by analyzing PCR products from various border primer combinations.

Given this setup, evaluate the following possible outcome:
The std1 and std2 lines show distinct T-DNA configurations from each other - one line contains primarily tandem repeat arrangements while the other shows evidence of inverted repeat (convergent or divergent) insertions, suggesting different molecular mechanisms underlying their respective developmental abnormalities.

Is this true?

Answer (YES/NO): NO